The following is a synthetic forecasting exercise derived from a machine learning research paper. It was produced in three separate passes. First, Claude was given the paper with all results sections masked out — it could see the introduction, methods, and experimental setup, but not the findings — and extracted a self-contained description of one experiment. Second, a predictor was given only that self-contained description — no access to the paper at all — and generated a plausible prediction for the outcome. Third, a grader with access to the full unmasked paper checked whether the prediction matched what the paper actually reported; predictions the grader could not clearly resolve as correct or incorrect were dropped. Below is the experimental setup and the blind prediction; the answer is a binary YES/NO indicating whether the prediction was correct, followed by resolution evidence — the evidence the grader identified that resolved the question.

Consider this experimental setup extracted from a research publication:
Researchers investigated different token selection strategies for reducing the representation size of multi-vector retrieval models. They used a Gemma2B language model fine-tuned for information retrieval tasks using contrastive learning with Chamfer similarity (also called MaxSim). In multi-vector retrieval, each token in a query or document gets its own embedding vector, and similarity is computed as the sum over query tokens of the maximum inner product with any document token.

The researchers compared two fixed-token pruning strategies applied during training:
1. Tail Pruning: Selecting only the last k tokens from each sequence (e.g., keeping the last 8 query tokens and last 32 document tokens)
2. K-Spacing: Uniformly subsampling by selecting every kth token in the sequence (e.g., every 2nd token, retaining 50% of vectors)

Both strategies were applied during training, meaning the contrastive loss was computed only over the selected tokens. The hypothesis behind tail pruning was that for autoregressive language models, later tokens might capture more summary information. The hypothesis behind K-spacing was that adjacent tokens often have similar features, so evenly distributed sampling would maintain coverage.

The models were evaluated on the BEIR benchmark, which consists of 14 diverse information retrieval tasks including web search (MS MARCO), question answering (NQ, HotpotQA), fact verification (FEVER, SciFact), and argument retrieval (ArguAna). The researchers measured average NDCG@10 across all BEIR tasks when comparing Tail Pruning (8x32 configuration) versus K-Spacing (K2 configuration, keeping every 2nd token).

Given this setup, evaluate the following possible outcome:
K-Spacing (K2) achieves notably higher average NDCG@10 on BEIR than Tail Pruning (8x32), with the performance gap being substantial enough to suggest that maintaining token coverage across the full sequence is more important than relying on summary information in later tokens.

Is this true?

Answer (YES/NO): YES